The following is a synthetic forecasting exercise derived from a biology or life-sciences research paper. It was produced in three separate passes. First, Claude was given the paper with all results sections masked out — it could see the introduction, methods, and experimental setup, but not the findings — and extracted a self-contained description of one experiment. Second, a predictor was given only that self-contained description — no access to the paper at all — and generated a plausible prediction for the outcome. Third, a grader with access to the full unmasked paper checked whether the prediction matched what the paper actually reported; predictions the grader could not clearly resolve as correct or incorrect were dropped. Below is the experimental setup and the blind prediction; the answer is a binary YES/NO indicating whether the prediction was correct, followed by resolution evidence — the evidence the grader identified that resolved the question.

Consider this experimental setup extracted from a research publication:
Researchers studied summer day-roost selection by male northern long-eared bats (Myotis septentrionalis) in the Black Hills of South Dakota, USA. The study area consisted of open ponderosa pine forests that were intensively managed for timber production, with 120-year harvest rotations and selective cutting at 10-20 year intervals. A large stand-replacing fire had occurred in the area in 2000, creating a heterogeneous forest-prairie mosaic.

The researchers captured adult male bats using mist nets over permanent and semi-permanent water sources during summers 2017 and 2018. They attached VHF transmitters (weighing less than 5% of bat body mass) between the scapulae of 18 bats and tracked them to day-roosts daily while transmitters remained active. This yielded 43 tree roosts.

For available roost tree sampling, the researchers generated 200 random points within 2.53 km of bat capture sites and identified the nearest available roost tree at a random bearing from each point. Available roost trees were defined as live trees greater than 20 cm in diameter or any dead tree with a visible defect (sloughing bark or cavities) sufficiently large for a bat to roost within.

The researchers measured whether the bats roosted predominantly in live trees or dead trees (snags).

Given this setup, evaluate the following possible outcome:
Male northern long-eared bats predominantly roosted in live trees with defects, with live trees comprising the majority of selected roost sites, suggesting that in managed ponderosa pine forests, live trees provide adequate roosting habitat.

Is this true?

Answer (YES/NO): NO